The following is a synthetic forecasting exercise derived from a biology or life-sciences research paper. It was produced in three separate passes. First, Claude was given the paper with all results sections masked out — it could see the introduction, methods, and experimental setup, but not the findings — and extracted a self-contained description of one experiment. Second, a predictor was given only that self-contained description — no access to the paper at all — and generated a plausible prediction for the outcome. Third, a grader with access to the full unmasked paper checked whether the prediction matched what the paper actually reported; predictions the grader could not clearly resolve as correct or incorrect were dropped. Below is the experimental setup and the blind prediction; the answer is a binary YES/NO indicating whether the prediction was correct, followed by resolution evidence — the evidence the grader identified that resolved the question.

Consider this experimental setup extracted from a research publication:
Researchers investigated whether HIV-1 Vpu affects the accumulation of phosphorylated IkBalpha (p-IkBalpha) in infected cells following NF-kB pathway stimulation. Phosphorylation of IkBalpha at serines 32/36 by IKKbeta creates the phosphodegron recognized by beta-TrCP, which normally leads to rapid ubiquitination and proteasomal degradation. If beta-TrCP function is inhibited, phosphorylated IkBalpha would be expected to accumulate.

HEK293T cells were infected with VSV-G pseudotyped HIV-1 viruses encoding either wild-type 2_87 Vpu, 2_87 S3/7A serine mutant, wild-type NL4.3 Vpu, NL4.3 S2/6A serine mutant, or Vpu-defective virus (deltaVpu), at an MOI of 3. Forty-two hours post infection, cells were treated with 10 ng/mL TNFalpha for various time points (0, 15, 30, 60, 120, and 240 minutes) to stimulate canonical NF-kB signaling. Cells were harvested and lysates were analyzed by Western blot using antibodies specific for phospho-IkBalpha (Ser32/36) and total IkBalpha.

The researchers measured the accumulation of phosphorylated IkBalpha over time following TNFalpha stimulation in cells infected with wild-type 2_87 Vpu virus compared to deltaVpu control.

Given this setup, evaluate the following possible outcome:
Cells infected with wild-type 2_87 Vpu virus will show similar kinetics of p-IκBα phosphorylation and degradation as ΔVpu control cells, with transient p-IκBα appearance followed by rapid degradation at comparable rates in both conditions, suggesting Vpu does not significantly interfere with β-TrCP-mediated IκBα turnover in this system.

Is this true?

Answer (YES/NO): NO